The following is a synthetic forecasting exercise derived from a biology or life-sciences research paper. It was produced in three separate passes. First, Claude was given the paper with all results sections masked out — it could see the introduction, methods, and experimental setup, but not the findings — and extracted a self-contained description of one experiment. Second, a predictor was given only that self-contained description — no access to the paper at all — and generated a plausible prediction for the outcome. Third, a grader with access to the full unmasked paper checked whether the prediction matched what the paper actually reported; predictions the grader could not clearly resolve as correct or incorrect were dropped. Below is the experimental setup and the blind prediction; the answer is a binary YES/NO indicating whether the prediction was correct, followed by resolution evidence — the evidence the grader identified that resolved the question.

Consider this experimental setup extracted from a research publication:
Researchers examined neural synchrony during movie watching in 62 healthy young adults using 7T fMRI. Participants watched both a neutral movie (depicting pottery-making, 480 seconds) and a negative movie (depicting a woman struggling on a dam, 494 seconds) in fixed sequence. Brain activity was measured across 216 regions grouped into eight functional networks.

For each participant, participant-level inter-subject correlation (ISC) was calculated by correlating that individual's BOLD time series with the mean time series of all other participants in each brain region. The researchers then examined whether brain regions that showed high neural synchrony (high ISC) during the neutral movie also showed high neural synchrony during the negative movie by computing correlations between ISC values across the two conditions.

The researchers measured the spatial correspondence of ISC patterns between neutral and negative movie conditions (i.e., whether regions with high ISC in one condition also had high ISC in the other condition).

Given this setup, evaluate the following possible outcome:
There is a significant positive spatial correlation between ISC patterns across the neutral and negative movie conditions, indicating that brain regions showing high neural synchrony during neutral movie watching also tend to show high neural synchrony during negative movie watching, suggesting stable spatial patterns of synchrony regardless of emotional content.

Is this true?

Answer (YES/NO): YES